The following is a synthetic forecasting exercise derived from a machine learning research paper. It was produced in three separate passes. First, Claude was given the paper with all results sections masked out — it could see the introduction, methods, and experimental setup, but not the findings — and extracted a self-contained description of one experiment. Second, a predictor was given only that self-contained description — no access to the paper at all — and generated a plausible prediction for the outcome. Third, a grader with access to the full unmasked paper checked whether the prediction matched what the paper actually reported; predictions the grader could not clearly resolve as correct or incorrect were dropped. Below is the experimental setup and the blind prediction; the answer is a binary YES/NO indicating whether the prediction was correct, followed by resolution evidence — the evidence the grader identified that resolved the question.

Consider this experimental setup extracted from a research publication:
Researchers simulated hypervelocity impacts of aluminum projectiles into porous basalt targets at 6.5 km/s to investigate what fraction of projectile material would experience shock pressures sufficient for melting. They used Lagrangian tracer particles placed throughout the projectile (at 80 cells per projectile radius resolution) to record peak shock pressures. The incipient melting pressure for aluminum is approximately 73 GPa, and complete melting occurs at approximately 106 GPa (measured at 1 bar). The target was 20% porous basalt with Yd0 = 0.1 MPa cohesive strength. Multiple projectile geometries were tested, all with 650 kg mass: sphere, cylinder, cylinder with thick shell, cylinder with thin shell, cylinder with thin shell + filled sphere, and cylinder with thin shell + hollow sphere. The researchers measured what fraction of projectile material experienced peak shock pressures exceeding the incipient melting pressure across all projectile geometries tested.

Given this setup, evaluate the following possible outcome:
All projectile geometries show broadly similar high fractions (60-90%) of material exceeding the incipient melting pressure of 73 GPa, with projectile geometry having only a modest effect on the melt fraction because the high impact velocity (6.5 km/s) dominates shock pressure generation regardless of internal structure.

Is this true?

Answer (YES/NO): NO